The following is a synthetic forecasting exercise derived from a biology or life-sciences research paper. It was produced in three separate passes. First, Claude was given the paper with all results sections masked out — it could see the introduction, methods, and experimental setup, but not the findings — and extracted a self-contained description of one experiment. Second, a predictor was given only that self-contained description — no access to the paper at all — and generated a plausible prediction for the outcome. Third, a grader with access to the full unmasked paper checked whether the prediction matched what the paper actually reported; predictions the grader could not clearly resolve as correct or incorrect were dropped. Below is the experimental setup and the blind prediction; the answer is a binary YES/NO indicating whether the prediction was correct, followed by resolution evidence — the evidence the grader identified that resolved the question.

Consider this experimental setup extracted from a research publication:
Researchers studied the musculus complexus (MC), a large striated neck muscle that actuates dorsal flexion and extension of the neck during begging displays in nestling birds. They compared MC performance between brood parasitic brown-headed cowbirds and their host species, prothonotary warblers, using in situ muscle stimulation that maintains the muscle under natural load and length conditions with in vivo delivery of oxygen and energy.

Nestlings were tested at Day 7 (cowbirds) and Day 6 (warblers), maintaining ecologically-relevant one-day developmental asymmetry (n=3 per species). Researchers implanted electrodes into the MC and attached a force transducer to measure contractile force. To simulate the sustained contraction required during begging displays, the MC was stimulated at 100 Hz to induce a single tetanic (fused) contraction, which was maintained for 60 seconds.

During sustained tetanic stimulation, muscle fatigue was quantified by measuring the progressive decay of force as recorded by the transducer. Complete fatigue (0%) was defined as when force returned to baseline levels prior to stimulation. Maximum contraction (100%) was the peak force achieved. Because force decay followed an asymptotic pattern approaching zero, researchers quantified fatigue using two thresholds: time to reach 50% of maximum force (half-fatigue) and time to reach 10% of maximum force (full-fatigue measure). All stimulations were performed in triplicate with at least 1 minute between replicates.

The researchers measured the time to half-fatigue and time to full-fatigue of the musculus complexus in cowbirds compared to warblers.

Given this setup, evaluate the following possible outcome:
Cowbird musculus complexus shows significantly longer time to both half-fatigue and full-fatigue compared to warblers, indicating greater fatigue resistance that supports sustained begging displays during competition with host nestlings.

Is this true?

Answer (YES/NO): YES